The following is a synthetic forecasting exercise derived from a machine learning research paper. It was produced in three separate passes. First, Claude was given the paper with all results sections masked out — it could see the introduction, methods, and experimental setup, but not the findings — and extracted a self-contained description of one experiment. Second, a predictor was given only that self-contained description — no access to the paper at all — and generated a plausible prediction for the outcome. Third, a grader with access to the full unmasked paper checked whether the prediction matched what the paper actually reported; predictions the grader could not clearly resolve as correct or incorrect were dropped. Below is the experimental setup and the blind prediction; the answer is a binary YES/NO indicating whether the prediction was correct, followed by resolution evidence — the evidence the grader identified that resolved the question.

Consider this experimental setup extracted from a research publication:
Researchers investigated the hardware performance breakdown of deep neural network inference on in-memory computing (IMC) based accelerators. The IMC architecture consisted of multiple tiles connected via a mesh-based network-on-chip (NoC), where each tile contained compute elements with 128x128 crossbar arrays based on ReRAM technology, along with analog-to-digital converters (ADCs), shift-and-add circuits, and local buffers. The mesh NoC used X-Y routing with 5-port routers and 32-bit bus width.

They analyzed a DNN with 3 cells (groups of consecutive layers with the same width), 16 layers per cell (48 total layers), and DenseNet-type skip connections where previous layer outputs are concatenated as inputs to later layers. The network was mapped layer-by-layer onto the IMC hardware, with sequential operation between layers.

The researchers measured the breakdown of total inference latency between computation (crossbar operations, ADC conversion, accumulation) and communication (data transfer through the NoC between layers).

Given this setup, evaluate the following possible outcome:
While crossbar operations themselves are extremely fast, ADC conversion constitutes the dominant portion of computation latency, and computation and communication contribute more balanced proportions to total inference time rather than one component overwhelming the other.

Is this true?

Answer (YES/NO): NO